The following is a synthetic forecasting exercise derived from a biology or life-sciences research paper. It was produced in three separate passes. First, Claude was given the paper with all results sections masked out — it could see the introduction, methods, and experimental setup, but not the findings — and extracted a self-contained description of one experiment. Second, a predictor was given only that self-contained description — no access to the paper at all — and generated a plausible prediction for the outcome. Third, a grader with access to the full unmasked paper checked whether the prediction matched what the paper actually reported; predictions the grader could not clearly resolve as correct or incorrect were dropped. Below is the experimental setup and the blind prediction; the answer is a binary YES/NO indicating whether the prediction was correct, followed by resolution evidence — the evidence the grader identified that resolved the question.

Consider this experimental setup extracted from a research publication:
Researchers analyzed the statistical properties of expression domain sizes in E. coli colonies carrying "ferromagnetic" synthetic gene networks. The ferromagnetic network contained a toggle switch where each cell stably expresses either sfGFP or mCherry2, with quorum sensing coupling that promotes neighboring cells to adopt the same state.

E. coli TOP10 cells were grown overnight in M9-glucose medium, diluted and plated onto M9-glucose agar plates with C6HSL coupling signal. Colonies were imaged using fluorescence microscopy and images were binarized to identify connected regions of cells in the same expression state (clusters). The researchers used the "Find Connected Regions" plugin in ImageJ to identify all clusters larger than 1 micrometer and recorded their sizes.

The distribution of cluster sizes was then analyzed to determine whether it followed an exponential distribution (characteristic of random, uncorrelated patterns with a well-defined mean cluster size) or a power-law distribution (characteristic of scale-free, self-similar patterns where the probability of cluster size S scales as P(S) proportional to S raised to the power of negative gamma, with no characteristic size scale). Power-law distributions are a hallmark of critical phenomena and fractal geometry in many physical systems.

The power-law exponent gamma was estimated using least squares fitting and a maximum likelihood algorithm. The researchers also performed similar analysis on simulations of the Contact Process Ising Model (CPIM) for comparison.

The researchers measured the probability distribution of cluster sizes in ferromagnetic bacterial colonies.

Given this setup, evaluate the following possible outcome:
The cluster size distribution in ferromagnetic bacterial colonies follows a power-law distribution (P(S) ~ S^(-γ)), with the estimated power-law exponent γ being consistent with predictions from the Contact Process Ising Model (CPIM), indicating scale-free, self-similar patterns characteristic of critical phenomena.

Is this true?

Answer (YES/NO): YES